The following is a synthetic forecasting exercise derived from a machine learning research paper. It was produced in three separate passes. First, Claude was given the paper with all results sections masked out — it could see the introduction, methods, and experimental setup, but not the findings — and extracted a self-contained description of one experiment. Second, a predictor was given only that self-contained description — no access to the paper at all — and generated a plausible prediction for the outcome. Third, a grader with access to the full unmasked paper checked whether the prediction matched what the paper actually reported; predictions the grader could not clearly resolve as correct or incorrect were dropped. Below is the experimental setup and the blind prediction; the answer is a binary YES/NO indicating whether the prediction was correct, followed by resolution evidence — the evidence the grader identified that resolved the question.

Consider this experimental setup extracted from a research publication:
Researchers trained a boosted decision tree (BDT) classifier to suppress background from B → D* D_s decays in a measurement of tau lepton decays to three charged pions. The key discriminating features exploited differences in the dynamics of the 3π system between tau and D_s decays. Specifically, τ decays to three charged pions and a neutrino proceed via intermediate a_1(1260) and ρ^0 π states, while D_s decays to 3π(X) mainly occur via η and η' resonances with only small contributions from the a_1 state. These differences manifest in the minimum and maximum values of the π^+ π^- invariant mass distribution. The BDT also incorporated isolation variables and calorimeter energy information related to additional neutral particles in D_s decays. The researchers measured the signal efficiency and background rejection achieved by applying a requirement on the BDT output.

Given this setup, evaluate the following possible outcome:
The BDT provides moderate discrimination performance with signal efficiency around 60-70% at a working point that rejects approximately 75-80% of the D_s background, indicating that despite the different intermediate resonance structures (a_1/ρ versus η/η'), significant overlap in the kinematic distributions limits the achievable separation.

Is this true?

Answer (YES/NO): NO